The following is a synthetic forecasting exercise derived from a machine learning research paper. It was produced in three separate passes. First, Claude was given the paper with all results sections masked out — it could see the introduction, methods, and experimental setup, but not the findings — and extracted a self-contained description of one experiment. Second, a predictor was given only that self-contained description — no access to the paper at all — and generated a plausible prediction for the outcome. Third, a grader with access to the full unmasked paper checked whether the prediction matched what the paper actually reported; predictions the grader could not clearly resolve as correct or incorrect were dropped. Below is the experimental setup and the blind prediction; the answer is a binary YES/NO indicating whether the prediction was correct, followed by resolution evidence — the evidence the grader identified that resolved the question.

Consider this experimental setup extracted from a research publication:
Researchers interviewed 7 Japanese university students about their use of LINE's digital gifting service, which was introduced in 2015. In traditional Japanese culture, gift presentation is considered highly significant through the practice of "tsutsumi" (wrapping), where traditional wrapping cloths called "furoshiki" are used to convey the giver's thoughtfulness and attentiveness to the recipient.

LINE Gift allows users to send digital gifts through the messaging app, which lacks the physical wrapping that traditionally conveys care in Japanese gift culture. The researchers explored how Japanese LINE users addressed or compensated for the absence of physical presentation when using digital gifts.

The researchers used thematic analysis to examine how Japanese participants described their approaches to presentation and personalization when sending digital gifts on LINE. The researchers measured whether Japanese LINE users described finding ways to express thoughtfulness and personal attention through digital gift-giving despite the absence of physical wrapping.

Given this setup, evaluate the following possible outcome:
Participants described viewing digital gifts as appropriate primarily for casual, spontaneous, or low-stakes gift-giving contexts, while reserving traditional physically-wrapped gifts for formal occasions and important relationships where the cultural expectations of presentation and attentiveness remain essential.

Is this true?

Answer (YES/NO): YES